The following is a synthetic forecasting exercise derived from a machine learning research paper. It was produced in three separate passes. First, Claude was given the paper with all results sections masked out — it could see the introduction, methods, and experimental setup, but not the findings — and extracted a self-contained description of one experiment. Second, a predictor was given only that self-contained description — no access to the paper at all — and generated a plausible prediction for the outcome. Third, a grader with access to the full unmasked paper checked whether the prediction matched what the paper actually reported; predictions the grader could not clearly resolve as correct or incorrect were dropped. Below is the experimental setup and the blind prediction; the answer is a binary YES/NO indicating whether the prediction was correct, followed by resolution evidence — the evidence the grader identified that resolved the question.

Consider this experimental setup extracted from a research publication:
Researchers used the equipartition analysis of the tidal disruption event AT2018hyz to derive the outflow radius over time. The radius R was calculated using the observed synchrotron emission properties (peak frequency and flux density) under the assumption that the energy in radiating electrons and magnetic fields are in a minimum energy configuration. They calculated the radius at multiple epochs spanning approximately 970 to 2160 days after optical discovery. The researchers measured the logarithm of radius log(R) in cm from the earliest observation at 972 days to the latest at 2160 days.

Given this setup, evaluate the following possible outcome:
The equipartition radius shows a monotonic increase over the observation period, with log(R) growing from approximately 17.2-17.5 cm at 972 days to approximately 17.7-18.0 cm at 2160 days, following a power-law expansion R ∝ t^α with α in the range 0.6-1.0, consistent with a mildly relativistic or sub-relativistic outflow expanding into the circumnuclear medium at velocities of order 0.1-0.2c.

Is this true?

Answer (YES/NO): NO